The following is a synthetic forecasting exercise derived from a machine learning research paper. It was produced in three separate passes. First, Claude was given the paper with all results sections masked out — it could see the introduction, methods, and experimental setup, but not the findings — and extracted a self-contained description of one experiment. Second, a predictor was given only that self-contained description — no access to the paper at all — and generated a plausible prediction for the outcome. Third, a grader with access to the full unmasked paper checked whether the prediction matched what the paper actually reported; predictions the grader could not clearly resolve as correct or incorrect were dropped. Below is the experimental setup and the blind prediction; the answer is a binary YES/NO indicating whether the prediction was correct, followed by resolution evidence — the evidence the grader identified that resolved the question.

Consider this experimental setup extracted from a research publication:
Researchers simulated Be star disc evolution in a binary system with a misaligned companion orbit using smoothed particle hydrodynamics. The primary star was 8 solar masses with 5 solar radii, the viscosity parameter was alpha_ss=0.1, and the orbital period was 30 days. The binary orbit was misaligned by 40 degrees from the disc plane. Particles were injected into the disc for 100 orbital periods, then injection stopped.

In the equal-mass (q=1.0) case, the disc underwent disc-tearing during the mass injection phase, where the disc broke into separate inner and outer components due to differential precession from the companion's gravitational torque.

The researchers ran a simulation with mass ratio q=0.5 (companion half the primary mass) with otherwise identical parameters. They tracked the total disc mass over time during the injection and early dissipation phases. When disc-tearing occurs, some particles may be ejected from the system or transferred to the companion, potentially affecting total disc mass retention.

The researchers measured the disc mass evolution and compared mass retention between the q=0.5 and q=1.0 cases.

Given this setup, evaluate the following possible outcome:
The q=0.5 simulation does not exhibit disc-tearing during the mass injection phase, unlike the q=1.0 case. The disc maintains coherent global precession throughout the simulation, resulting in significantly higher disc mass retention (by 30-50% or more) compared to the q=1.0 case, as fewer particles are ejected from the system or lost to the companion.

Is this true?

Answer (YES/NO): NO